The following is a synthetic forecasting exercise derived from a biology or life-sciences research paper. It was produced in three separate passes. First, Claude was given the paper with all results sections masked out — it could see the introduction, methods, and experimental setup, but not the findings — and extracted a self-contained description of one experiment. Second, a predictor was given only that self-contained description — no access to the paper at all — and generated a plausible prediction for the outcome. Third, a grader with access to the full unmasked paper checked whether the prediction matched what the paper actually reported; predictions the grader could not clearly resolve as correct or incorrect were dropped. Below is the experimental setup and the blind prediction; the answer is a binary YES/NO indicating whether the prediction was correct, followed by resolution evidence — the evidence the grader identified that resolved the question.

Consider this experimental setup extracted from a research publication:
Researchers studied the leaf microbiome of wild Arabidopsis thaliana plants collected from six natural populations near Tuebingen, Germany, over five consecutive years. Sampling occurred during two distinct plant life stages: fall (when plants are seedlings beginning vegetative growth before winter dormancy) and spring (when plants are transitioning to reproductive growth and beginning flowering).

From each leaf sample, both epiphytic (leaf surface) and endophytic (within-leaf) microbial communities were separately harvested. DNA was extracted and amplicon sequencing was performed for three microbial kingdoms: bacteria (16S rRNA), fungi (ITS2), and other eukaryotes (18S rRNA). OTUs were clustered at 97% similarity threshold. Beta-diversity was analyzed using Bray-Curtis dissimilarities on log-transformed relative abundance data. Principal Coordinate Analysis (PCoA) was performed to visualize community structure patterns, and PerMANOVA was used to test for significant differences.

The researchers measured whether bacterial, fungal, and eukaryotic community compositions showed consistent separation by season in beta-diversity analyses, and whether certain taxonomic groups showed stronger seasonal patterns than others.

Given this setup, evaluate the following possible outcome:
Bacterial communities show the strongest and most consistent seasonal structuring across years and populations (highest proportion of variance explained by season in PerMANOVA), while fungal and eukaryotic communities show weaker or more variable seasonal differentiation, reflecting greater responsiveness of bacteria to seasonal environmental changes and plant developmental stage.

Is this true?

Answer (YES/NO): YES